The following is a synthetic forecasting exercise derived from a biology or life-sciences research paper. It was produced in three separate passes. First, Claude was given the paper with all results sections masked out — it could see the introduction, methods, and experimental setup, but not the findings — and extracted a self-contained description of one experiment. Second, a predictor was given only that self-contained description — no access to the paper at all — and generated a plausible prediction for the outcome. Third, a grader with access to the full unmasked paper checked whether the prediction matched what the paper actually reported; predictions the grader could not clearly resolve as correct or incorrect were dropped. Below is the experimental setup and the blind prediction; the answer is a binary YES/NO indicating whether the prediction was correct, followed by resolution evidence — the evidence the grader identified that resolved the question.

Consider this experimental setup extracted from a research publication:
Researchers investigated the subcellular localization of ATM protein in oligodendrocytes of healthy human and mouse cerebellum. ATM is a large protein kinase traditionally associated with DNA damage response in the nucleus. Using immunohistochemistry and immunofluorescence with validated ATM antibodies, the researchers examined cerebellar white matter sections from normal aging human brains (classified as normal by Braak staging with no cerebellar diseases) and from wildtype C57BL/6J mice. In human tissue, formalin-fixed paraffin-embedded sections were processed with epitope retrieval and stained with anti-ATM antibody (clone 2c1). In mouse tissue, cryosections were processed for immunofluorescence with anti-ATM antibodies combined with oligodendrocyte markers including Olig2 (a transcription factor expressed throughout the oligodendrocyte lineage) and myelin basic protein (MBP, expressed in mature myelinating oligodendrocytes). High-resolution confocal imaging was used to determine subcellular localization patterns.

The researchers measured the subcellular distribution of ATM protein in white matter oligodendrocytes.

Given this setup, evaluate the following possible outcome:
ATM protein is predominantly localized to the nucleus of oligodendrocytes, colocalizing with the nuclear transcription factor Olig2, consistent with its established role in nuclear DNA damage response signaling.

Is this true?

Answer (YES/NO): NO